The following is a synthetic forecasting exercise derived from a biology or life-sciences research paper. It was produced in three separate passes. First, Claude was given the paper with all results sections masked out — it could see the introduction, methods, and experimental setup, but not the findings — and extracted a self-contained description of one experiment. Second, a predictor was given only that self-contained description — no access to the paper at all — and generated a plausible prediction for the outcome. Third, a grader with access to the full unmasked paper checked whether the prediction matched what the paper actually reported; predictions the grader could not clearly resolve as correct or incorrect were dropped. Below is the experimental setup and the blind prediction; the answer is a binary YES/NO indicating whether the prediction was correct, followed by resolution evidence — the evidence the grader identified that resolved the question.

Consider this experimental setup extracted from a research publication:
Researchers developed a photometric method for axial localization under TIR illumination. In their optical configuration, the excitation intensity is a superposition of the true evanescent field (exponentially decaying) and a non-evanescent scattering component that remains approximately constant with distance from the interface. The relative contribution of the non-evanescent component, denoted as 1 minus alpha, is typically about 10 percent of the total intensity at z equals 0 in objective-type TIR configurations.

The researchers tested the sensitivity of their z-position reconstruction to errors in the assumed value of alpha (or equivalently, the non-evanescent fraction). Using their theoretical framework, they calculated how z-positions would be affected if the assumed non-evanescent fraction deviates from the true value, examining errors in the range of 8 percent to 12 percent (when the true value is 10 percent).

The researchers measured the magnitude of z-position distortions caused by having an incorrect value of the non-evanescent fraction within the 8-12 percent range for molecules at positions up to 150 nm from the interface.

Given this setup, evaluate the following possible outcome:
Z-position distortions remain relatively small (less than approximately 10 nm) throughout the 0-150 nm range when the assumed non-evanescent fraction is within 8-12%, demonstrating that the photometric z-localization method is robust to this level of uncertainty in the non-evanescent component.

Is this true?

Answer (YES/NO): YES